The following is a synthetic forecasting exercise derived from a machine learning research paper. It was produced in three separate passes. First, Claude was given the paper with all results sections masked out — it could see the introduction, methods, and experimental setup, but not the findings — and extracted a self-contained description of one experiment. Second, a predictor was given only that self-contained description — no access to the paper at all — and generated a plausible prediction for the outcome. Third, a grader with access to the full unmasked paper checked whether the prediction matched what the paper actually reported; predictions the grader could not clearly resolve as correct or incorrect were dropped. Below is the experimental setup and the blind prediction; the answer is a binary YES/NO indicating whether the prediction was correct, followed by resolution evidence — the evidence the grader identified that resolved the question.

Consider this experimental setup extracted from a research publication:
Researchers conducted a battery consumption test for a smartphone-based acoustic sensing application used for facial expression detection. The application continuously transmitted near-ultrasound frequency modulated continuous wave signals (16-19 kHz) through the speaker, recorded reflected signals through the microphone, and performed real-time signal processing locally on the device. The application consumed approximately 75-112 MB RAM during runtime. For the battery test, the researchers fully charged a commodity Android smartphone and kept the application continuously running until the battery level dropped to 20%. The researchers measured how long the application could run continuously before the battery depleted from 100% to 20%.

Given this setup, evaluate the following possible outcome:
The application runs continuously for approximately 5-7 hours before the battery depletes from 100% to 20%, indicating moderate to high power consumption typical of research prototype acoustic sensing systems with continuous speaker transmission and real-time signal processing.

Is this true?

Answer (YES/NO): NO